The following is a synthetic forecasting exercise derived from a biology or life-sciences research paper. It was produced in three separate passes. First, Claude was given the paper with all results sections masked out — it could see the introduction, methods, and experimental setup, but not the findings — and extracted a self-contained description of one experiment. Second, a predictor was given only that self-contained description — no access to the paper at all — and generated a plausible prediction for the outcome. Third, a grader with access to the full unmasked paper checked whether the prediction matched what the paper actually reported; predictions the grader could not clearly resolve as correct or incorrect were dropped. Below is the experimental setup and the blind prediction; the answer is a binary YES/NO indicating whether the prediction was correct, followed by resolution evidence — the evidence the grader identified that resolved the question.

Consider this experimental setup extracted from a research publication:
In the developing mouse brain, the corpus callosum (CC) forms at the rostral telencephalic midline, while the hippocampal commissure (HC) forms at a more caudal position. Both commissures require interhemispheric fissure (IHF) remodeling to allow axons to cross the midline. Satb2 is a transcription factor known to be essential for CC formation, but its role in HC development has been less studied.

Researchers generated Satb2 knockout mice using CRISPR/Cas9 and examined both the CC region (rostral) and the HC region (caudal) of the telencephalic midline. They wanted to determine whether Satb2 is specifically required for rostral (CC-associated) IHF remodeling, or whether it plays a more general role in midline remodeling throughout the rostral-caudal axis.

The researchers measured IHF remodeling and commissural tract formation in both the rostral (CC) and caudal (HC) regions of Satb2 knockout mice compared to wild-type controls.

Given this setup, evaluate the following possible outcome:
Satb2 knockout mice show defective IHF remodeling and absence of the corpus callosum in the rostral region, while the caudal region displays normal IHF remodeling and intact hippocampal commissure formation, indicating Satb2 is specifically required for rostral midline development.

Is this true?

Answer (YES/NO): YES